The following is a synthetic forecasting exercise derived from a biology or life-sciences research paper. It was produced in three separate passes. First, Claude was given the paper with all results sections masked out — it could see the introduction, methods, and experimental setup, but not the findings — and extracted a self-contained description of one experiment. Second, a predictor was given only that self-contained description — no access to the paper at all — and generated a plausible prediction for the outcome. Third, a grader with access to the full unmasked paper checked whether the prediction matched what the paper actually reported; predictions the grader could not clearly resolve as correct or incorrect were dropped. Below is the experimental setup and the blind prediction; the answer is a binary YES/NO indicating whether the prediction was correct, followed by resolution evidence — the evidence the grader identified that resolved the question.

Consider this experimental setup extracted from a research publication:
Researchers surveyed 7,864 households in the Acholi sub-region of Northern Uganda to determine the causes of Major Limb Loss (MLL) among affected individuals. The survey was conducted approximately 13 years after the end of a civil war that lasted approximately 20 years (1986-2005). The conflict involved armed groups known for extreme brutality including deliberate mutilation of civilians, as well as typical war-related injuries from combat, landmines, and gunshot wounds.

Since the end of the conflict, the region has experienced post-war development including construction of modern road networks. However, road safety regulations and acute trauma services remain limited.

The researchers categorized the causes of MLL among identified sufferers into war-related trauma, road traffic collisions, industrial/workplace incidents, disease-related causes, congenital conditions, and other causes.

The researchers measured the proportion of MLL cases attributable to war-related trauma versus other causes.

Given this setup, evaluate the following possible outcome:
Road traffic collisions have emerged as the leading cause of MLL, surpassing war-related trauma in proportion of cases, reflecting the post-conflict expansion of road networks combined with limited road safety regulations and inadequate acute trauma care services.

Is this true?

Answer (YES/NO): NO